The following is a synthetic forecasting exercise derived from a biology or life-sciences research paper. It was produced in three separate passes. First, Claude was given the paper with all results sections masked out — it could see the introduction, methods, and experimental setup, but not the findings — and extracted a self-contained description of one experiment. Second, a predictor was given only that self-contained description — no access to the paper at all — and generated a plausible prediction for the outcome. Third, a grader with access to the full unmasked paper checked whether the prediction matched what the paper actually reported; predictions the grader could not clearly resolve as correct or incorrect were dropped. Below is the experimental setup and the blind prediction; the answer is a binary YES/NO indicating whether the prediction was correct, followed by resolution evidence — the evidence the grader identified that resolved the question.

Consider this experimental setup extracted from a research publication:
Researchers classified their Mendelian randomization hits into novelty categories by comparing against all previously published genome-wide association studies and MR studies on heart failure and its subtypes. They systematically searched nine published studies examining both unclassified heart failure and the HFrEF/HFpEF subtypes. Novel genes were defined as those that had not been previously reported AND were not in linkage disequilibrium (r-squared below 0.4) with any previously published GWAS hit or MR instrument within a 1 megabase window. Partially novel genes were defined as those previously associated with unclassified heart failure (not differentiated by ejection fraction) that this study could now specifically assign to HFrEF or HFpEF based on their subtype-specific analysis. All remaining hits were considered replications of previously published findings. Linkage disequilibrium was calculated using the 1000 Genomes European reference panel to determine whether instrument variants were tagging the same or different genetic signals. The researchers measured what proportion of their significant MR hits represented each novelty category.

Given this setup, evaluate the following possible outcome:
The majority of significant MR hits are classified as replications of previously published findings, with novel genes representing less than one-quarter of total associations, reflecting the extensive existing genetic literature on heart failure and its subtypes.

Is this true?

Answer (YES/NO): NO